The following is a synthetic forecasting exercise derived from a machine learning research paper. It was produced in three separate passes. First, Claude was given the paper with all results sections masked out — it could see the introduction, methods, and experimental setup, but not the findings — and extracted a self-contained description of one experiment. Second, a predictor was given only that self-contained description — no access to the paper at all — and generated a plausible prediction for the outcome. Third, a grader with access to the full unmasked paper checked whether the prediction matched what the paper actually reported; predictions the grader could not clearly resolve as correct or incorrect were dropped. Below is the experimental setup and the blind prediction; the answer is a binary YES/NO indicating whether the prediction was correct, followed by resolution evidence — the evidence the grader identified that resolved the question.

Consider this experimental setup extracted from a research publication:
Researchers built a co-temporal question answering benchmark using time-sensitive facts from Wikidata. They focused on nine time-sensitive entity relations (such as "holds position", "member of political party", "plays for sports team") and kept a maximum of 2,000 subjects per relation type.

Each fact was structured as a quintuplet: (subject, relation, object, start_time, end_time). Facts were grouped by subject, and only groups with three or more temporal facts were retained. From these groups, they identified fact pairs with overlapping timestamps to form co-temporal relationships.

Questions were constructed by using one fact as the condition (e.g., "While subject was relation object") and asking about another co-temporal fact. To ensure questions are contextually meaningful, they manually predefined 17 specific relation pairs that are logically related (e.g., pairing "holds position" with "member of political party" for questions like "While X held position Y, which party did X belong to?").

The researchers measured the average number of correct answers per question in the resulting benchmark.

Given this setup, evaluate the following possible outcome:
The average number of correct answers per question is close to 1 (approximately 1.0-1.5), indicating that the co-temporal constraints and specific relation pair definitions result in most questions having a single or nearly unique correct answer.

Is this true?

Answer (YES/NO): YES